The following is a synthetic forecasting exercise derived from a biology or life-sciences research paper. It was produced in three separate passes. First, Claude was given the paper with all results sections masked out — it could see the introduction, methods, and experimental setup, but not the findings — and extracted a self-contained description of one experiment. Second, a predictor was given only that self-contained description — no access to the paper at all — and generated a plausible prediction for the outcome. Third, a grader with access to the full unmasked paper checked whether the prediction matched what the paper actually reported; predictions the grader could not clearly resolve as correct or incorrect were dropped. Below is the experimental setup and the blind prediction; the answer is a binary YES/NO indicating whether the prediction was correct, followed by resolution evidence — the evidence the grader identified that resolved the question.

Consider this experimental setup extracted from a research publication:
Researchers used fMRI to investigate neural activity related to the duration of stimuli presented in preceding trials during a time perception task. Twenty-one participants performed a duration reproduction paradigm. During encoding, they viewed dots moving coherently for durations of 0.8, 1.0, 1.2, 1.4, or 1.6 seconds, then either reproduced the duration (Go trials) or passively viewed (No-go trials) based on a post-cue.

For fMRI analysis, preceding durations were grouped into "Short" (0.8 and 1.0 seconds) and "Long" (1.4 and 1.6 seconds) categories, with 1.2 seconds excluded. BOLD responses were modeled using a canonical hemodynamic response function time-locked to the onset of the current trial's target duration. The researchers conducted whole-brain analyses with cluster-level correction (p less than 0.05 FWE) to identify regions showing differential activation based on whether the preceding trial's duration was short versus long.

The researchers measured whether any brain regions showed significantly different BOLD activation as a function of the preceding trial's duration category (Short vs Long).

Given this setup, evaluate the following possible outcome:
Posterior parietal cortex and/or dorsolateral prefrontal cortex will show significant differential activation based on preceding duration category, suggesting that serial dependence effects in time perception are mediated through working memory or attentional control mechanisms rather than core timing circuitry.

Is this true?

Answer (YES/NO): NO